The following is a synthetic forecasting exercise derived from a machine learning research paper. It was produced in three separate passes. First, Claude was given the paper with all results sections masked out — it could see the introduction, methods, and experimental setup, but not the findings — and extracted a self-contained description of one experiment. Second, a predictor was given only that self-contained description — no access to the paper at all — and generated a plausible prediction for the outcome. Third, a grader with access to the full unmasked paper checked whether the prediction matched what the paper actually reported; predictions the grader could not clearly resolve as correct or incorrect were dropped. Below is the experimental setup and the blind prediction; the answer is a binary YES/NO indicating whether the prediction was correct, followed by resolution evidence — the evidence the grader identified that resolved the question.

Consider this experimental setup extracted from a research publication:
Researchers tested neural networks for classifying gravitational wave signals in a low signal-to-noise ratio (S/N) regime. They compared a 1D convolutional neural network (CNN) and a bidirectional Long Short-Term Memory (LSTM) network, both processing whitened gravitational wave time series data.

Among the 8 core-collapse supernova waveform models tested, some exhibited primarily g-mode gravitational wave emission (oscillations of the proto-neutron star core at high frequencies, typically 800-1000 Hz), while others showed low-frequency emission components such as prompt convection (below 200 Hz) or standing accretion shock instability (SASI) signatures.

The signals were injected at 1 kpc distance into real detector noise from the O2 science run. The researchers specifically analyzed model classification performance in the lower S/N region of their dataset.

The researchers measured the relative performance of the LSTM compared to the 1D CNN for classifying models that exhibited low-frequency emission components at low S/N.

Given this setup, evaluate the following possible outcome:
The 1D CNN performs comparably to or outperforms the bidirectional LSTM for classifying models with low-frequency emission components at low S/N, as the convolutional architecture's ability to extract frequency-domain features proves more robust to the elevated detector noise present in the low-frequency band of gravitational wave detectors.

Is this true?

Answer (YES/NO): NO